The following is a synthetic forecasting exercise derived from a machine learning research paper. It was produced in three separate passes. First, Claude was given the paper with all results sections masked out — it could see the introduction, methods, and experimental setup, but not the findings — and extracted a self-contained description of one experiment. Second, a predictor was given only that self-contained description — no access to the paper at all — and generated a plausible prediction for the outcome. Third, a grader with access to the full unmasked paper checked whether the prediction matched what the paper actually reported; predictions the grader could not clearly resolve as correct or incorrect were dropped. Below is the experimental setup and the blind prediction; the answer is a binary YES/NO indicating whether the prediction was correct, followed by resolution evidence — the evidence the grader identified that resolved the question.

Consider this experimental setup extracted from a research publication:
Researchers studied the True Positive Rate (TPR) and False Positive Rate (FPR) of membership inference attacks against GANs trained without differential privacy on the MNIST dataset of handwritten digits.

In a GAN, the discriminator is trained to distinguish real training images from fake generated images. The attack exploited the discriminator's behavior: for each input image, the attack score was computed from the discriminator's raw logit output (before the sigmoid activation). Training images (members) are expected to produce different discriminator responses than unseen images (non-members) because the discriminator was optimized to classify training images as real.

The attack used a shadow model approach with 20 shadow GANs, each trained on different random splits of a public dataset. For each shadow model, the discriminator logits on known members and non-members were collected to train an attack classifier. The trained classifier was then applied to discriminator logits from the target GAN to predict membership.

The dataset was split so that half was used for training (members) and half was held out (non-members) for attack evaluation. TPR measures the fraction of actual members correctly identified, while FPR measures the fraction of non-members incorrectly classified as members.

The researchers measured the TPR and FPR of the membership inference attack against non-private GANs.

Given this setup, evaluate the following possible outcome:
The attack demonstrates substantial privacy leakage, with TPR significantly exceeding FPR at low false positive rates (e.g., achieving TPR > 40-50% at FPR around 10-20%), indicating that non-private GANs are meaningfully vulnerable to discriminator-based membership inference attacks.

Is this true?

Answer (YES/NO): NO